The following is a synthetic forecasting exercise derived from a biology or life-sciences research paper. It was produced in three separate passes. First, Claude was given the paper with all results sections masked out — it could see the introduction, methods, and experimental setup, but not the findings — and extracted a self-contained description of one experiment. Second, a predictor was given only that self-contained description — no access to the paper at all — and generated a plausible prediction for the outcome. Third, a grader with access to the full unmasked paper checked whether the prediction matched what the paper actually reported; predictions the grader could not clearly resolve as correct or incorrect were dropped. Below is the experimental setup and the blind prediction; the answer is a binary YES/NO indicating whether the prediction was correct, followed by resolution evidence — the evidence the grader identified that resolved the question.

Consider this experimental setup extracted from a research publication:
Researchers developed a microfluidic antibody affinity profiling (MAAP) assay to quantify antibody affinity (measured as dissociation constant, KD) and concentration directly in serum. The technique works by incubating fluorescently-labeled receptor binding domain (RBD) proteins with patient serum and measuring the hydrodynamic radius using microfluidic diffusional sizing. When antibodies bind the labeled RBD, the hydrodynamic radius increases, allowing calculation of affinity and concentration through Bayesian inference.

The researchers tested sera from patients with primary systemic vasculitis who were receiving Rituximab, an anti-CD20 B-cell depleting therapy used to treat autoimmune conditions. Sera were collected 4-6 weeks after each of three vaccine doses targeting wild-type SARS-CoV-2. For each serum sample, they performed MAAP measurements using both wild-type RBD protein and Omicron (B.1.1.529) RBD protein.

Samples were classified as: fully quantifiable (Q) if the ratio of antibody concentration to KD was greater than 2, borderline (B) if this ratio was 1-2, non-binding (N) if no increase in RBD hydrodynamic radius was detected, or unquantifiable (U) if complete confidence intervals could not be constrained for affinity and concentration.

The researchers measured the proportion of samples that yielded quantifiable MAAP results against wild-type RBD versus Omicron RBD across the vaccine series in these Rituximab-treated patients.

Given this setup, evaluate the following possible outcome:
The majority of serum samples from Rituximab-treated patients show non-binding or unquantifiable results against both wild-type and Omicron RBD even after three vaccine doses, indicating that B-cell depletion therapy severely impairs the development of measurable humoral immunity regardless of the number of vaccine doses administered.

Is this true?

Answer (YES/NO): NO